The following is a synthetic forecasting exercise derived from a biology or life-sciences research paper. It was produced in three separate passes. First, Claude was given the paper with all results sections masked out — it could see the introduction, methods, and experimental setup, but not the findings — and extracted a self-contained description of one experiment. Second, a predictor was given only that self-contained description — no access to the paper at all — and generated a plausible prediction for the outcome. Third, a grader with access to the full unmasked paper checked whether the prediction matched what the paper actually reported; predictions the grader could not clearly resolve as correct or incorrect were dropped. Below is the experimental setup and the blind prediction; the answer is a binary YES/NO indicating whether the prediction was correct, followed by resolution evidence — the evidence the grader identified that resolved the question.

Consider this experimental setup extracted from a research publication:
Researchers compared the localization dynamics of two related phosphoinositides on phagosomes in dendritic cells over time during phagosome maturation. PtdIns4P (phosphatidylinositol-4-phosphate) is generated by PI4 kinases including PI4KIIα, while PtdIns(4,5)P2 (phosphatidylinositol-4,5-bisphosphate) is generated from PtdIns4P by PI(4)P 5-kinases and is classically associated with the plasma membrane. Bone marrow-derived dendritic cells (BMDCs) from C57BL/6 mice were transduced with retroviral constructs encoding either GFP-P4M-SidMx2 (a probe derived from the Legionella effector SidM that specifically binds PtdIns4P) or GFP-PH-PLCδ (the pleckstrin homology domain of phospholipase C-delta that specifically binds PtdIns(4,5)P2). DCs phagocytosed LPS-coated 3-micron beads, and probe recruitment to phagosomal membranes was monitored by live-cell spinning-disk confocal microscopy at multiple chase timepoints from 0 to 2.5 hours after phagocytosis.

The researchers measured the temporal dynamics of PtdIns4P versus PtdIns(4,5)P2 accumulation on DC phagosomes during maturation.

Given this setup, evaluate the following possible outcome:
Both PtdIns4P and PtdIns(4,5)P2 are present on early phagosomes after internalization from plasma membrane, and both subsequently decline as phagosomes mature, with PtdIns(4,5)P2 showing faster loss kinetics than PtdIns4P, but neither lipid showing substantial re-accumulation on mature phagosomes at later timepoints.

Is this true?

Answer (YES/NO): NO